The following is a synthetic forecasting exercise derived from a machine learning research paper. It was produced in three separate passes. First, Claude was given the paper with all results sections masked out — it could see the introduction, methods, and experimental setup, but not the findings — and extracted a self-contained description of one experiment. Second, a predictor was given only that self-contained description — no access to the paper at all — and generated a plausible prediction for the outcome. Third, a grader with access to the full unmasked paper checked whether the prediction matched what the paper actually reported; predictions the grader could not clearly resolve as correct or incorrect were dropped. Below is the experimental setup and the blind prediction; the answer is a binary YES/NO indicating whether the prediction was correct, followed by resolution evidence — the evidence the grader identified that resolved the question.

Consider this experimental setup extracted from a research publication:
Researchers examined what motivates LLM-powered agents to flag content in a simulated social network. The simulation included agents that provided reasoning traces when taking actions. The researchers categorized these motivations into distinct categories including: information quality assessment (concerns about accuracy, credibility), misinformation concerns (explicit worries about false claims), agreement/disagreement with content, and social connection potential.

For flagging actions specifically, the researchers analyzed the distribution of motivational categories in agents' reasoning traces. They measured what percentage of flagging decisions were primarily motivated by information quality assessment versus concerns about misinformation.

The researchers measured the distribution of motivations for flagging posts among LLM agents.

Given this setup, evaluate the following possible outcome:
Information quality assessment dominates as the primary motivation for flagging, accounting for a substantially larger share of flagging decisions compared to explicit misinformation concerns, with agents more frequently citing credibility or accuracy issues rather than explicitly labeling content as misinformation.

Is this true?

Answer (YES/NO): YES